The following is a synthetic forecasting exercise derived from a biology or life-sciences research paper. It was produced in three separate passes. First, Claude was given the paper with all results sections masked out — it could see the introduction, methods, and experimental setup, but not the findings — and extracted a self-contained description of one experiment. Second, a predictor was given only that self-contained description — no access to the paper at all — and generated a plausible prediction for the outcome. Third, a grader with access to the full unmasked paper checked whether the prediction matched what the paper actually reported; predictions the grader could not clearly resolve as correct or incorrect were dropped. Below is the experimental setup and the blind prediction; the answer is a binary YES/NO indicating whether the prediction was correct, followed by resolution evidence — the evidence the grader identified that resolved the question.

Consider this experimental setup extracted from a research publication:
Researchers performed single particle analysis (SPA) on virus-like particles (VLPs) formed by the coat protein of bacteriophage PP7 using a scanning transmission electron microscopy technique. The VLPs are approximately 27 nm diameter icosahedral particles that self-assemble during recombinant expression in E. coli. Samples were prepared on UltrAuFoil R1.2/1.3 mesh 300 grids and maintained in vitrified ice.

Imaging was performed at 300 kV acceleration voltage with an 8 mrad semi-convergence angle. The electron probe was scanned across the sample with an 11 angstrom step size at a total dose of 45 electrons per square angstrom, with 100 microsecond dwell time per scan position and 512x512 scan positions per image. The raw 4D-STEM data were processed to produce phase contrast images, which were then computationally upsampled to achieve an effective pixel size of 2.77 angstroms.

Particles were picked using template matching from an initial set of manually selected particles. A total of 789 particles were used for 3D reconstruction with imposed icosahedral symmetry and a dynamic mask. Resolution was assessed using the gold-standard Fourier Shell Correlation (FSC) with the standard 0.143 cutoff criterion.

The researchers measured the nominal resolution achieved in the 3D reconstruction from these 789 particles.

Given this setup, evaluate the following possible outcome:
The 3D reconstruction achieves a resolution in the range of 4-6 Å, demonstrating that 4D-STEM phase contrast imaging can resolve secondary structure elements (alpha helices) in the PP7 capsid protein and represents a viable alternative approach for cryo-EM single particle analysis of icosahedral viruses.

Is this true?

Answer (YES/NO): NO